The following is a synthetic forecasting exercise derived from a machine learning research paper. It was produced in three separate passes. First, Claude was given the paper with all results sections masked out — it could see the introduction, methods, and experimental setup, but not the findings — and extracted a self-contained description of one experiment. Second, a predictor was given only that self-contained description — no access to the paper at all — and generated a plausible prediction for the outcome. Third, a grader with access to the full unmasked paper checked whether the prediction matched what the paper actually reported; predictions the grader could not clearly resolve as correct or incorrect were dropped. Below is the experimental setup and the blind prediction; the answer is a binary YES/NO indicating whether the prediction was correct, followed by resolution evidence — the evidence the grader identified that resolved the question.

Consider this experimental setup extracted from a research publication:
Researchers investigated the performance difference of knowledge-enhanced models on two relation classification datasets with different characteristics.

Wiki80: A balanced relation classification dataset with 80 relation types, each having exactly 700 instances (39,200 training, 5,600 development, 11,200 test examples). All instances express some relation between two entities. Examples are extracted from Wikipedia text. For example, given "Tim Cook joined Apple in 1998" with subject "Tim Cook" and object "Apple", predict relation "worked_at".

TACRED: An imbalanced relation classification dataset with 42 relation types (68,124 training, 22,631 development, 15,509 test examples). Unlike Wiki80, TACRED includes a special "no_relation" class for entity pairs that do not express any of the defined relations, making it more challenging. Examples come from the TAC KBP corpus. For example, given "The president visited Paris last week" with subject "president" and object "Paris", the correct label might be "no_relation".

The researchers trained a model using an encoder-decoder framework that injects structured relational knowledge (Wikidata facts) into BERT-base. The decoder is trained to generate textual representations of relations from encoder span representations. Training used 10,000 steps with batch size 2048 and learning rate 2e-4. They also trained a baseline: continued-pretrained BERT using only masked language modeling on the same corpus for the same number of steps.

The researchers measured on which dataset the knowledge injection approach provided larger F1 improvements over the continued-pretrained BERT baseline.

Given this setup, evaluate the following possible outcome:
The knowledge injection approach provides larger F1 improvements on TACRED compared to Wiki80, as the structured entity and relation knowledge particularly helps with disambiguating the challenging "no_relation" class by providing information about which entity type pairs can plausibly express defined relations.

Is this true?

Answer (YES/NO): NO